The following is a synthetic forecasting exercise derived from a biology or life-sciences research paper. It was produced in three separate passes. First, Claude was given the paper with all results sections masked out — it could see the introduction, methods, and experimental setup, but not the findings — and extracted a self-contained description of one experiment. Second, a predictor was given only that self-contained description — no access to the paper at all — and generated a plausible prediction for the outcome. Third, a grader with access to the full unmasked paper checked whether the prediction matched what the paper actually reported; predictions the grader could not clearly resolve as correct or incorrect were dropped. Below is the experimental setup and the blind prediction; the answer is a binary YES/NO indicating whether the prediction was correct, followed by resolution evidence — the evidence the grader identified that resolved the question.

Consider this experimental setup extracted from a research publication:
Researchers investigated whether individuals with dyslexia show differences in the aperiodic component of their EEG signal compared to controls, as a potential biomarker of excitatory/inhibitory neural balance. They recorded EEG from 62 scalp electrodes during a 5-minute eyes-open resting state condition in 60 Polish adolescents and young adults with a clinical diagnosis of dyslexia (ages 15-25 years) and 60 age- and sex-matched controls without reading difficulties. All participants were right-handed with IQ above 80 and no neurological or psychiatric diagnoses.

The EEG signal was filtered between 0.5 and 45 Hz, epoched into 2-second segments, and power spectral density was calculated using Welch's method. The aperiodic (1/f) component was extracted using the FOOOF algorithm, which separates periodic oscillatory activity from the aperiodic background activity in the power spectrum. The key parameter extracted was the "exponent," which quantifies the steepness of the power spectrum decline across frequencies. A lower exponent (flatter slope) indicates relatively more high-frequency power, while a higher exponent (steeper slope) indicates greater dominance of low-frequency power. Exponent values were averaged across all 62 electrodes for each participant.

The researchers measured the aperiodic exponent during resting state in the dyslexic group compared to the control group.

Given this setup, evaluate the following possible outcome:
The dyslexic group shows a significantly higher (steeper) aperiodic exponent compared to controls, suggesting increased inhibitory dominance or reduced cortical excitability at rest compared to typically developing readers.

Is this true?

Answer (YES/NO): NO